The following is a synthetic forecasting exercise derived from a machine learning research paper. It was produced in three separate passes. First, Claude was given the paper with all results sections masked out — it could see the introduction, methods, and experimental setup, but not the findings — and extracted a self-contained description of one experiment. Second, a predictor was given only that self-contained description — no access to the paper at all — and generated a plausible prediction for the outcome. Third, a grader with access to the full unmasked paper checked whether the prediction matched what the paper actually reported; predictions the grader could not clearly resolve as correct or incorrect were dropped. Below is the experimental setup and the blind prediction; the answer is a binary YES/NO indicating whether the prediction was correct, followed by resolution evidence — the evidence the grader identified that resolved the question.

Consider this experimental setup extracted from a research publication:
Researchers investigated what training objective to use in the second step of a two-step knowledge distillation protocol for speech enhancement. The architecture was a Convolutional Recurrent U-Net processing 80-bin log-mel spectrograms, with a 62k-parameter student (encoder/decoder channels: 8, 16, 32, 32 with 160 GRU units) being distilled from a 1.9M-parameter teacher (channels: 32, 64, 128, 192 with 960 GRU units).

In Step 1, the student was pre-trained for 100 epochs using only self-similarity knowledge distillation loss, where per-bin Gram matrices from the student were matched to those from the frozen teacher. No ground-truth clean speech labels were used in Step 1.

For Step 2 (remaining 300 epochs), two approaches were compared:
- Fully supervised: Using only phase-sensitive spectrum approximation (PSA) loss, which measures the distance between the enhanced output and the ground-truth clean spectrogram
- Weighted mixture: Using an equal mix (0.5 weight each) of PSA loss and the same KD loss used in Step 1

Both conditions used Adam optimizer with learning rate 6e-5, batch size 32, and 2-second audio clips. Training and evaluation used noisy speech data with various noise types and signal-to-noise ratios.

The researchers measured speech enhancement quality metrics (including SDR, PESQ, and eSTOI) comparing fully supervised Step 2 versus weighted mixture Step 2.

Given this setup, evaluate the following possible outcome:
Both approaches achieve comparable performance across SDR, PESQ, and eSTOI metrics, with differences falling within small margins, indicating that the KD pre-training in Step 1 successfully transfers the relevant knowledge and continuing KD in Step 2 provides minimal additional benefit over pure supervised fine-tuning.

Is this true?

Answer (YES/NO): NO